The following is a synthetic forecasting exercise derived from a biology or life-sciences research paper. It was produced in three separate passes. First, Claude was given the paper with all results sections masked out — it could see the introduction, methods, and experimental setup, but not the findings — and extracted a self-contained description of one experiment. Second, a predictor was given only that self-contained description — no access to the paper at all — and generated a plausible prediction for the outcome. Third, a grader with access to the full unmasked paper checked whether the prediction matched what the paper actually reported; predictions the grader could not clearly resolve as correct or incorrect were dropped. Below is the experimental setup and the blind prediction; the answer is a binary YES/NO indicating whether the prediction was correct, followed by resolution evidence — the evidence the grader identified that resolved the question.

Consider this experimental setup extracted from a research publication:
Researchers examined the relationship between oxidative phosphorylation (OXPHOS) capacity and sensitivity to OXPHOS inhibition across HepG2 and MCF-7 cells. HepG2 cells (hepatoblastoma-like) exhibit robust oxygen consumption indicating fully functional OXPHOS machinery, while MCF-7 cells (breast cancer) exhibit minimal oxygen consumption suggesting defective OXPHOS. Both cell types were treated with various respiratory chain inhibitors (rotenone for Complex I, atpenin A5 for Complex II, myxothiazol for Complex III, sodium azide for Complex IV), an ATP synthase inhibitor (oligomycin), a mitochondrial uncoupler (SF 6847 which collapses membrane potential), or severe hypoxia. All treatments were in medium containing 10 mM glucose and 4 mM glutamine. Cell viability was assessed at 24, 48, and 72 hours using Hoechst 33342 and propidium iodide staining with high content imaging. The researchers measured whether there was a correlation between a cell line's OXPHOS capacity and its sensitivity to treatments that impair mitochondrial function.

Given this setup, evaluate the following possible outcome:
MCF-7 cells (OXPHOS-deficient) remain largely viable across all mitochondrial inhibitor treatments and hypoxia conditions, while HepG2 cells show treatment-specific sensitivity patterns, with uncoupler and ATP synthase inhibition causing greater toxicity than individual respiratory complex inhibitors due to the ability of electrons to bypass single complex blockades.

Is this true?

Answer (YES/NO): NO